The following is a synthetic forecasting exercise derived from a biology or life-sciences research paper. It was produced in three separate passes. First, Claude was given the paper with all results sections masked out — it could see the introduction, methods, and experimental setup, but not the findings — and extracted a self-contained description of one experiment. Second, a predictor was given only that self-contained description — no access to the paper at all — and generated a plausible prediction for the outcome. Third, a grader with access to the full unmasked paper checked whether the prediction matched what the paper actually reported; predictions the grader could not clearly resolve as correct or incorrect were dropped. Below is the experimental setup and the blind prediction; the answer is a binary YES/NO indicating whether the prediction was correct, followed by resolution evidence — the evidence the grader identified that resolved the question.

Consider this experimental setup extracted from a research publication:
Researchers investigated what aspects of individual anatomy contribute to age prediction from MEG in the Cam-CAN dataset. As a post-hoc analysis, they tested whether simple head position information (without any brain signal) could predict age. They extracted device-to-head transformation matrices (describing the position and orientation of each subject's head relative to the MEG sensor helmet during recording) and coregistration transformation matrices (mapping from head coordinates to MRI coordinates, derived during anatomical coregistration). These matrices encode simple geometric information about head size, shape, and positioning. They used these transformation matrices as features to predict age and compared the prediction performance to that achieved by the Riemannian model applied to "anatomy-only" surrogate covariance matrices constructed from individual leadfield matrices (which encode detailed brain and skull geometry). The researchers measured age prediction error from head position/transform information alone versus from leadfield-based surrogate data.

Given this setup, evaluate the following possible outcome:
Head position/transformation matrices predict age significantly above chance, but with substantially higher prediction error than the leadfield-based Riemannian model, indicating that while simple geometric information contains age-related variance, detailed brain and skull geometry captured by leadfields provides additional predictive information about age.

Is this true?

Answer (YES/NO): NO